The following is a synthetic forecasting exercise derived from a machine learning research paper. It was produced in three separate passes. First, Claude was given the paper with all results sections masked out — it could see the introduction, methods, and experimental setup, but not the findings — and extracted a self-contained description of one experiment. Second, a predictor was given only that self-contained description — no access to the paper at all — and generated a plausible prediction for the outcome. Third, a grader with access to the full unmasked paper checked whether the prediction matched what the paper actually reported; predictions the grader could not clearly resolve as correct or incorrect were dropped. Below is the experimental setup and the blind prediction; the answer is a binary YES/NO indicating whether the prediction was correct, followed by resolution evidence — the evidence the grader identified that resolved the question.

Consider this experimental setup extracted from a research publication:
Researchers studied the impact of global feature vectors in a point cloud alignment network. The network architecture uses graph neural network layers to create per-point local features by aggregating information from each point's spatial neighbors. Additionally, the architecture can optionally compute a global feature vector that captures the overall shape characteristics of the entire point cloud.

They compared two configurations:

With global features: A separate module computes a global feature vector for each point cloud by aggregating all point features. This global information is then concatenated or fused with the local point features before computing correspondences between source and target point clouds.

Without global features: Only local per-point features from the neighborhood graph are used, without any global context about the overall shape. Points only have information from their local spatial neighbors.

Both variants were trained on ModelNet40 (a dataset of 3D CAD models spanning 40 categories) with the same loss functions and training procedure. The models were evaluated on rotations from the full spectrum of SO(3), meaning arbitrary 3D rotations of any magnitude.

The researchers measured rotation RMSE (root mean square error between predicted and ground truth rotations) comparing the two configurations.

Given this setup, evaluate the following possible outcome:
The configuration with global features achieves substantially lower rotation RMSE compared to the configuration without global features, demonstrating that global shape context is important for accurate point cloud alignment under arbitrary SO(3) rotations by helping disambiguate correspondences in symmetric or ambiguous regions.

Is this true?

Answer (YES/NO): NO